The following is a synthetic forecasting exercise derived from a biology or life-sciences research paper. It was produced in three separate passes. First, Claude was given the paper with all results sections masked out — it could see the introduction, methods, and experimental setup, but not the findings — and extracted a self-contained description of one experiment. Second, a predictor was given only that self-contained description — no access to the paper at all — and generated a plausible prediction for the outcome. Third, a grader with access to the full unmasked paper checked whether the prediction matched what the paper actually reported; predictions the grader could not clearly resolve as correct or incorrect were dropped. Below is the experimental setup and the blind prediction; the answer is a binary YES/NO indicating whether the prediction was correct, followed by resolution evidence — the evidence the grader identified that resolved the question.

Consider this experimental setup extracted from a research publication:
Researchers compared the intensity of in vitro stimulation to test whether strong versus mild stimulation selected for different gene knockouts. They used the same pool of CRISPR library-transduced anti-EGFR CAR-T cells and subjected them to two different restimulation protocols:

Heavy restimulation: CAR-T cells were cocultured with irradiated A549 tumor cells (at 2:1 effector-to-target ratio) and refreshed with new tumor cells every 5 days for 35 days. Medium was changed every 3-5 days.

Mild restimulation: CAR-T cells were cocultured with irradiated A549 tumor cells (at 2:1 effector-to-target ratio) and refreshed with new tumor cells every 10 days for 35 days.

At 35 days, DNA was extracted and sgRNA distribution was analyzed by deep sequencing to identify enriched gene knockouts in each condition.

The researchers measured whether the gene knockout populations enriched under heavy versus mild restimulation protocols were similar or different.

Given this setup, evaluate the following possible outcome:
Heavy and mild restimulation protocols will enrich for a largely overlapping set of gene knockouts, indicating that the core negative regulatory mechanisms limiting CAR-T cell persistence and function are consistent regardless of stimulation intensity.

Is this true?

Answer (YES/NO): NO